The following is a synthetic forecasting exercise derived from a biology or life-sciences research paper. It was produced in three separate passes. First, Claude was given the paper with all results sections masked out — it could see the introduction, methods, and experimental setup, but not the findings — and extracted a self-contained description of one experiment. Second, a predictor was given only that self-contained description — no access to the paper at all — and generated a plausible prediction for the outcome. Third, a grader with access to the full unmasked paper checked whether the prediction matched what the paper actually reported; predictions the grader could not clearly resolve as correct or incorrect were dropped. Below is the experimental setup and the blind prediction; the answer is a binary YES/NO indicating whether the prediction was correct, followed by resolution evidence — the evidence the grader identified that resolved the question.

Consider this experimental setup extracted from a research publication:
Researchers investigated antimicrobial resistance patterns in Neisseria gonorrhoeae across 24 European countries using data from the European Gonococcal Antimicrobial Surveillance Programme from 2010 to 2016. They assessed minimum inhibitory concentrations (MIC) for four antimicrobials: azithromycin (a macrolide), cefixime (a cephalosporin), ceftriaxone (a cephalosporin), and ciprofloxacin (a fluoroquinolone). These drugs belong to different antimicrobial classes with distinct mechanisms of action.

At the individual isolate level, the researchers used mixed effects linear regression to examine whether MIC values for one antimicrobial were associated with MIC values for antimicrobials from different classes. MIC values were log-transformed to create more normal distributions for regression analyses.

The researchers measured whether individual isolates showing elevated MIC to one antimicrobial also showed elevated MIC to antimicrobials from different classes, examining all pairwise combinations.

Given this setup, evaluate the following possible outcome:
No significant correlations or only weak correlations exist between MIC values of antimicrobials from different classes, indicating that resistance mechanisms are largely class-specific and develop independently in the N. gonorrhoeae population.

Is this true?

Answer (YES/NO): NO